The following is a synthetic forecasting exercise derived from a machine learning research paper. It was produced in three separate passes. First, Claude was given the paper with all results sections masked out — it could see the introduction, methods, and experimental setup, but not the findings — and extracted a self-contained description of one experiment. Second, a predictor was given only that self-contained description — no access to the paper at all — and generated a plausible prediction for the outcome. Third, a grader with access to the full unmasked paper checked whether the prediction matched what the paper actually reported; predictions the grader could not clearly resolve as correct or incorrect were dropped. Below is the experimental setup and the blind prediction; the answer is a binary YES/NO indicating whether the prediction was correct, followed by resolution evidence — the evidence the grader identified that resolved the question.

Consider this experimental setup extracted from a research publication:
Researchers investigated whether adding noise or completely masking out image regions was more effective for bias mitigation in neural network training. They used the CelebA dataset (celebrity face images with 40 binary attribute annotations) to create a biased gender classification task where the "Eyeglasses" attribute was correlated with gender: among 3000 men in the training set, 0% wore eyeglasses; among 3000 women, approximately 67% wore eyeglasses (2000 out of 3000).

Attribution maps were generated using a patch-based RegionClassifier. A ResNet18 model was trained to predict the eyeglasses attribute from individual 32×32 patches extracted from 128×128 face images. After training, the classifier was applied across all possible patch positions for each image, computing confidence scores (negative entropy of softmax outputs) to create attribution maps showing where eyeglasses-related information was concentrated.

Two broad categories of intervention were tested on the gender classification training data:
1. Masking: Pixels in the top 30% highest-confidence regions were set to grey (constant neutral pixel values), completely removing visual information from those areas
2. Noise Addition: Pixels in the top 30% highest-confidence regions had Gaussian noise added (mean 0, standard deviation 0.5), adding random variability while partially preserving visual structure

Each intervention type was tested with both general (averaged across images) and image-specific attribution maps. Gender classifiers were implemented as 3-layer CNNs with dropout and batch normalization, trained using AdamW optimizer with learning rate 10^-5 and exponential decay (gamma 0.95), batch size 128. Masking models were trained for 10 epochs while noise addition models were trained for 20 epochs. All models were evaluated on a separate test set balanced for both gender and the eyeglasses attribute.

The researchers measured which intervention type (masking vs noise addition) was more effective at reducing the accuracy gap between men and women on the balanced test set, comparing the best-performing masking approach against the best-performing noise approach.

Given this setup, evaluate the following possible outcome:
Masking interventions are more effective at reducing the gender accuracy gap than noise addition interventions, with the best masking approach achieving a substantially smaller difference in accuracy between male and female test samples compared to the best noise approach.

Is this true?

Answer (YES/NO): YES